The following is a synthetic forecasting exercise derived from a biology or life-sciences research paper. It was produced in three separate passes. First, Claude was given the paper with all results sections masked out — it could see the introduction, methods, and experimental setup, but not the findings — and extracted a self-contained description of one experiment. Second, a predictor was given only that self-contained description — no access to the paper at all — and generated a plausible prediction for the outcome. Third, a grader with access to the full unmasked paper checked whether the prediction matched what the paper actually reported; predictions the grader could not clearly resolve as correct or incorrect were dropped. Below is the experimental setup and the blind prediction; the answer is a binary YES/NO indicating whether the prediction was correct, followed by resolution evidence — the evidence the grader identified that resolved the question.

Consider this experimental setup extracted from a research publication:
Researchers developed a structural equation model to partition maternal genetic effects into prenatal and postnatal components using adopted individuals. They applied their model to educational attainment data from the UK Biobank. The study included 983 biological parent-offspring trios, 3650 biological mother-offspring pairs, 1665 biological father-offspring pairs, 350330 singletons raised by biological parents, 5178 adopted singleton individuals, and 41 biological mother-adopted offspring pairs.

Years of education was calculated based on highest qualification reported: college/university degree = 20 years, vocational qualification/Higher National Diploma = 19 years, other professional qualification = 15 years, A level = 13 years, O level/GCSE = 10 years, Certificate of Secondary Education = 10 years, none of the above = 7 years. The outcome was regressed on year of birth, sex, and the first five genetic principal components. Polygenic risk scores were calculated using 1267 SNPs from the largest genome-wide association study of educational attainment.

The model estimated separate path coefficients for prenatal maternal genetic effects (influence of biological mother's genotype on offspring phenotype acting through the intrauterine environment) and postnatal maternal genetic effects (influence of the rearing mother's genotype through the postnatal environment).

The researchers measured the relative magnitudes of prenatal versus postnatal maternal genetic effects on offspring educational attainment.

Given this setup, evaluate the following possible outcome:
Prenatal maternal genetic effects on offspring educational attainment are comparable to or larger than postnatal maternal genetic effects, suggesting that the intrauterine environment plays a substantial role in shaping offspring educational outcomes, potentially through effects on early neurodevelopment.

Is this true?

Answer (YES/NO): NO